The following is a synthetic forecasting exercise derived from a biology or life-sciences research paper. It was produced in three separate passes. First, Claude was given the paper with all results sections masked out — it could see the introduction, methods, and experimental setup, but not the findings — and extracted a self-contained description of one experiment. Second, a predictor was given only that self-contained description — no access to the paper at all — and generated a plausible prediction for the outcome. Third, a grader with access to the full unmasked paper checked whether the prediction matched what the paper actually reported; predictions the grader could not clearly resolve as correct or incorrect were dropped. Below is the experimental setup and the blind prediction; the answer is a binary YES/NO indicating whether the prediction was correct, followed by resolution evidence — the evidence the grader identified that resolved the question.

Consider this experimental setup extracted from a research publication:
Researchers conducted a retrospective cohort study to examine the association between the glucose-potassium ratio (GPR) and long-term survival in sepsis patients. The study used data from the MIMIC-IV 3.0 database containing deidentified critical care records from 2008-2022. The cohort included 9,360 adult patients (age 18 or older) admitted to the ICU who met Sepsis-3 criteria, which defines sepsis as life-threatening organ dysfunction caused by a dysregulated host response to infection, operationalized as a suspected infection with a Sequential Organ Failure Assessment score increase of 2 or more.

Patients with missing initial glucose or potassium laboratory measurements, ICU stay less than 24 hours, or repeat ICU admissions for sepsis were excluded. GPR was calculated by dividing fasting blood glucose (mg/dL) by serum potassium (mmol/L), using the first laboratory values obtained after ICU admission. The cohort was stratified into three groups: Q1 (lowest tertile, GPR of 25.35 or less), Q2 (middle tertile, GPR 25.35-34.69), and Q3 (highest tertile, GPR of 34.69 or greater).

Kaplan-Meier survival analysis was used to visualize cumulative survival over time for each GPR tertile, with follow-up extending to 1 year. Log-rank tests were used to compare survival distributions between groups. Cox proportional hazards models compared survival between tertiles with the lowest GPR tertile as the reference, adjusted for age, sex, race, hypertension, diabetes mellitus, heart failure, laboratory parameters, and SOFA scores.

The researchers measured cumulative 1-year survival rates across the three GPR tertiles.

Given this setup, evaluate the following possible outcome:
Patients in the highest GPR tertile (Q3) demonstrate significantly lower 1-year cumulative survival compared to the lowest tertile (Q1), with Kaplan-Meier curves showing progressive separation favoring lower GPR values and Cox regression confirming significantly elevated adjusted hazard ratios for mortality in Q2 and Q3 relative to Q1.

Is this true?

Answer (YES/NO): NO